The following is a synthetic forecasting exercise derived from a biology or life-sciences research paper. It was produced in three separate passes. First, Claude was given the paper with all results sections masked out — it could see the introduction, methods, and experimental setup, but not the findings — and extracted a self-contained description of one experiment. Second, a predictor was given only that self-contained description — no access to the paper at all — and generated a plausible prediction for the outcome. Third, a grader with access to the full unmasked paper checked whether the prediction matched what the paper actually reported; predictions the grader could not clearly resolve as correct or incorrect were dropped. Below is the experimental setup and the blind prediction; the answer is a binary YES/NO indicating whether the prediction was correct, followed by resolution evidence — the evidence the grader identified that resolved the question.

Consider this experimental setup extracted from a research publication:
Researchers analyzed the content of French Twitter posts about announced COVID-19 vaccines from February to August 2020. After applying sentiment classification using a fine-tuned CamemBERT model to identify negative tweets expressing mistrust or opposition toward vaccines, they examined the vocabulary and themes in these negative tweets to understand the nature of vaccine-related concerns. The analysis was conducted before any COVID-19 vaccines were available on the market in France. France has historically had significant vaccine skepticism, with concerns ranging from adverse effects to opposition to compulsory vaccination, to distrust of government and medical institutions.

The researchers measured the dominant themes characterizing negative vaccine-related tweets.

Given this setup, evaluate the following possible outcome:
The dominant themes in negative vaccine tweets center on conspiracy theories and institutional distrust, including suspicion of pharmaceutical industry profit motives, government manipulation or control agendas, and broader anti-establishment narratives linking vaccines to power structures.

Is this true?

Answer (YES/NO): YES